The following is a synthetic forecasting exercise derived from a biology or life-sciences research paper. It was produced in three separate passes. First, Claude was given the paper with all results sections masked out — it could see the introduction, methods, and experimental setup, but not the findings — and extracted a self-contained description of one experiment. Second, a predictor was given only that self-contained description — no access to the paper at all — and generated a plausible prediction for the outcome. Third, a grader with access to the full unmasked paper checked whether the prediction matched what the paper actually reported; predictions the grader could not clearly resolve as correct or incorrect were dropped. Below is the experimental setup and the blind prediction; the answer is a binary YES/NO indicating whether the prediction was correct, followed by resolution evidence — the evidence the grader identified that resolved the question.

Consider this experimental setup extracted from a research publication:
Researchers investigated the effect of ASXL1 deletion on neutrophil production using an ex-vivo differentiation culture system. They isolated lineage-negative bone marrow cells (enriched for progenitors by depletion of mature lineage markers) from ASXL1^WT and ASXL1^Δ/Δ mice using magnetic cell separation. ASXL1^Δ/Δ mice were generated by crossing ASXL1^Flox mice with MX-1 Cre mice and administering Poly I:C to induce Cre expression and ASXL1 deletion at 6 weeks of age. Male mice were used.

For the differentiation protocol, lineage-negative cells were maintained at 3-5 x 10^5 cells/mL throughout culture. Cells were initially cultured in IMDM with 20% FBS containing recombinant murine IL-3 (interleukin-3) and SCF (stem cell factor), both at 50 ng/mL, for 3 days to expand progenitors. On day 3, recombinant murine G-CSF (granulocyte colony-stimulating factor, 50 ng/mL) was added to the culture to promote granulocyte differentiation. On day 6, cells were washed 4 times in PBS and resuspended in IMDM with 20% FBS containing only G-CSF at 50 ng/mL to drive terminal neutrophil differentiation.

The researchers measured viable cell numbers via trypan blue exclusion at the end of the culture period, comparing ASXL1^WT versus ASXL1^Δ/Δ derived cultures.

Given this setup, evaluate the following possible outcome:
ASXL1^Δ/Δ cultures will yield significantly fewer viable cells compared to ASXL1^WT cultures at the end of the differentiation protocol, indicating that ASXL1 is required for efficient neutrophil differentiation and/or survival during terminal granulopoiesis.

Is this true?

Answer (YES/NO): YES